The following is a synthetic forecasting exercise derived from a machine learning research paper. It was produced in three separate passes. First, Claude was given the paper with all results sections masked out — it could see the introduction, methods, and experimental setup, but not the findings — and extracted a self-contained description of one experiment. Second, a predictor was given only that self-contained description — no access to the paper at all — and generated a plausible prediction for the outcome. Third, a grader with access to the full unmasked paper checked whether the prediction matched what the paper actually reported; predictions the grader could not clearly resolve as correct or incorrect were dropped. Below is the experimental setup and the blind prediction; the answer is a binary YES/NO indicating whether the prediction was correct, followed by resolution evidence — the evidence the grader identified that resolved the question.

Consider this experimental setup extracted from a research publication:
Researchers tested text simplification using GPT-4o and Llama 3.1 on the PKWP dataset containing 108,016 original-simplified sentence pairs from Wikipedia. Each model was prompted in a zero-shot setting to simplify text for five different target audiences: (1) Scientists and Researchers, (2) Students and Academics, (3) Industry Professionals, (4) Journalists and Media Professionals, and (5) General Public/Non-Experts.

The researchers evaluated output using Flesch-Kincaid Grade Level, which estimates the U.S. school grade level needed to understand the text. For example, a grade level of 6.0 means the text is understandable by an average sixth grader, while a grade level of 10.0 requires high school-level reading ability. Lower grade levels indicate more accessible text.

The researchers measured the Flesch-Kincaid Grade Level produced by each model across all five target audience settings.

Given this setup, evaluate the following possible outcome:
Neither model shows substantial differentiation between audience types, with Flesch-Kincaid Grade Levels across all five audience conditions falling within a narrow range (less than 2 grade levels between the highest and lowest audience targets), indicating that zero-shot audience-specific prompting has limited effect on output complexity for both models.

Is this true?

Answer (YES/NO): YES